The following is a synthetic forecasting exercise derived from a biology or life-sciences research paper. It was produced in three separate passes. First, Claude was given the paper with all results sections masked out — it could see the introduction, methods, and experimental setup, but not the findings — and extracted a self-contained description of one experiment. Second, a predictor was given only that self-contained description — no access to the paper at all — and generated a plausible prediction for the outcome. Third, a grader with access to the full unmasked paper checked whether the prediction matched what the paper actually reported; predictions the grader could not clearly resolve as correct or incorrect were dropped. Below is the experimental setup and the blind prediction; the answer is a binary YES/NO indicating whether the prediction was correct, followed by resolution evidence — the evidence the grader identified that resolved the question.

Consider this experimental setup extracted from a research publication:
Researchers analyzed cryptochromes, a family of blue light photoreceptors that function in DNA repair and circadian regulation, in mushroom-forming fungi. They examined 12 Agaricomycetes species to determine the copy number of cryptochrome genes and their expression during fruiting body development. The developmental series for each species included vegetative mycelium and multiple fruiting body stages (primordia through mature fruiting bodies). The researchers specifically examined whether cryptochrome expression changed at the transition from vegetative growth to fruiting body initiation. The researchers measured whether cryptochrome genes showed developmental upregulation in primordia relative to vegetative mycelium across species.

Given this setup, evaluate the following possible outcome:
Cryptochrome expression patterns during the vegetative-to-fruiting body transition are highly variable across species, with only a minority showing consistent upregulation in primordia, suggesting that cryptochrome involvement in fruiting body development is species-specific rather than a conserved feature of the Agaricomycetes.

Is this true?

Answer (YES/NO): NO